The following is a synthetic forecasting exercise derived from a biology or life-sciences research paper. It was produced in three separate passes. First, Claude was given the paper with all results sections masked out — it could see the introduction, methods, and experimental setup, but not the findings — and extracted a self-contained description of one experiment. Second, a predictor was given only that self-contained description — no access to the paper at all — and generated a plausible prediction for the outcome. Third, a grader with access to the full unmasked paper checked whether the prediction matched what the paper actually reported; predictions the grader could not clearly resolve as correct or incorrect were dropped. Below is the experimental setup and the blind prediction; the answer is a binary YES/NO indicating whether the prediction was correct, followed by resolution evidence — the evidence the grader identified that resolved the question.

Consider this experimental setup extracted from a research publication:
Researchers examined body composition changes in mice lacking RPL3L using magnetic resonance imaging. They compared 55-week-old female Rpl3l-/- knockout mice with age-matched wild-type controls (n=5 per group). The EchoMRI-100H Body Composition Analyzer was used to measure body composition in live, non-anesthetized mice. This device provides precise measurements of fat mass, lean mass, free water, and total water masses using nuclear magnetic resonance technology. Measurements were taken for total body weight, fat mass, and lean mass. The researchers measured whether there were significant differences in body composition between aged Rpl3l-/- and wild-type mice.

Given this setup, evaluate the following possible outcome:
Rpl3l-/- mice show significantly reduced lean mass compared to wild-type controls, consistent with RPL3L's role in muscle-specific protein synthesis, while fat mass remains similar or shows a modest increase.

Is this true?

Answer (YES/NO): NO